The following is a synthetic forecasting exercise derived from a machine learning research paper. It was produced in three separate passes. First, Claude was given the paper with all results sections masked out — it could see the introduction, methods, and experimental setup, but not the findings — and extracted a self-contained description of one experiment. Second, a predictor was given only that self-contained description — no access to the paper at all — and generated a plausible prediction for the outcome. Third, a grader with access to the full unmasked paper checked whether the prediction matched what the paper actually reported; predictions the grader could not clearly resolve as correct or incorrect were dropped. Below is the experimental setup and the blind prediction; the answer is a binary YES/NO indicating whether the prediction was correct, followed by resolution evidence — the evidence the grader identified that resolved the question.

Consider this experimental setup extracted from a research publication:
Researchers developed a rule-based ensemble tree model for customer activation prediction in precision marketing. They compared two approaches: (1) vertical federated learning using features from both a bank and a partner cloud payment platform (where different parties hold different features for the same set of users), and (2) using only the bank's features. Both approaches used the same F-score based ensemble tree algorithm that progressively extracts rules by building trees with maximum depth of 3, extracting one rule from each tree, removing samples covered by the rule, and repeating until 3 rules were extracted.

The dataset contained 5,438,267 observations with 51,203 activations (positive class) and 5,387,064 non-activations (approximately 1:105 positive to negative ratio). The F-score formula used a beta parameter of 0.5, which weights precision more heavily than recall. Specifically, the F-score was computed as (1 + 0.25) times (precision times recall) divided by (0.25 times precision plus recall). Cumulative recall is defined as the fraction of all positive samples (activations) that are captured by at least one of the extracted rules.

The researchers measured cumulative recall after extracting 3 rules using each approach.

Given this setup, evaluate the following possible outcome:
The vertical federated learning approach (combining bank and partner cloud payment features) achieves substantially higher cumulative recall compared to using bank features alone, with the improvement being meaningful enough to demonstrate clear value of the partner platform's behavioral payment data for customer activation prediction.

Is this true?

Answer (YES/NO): NO